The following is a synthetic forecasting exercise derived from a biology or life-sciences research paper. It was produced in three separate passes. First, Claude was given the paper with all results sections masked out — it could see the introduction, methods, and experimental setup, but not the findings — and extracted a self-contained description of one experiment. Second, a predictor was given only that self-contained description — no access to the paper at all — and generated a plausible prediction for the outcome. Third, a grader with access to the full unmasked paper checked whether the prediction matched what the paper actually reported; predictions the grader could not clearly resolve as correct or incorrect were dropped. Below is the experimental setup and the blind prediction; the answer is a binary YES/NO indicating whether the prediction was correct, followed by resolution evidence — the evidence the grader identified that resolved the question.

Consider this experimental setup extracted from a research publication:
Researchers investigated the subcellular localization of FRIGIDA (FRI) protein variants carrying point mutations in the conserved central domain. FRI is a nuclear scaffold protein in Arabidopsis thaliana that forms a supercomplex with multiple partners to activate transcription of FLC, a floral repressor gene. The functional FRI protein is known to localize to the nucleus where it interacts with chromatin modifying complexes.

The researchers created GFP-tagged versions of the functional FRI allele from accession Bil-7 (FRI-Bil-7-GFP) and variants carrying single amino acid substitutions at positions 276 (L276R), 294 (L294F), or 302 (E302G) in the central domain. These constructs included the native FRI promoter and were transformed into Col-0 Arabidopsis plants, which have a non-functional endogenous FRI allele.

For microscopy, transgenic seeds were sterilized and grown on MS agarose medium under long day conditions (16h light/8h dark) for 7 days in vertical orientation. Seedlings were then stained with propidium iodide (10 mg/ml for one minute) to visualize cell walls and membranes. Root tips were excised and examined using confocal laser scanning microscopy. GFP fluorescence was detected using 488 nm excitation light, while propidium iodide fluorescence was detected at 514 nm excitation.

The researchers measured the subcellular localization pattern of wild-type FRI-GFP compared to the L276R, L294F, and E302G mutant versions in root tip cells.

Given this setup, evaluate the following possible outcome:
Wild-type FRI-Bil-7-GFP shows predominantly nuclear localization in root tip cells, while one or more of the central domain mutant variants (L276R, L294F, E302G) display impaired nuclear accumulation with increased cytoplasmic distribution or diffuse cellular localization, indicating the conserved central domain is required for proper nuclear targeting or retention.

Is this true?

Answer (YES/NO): YES